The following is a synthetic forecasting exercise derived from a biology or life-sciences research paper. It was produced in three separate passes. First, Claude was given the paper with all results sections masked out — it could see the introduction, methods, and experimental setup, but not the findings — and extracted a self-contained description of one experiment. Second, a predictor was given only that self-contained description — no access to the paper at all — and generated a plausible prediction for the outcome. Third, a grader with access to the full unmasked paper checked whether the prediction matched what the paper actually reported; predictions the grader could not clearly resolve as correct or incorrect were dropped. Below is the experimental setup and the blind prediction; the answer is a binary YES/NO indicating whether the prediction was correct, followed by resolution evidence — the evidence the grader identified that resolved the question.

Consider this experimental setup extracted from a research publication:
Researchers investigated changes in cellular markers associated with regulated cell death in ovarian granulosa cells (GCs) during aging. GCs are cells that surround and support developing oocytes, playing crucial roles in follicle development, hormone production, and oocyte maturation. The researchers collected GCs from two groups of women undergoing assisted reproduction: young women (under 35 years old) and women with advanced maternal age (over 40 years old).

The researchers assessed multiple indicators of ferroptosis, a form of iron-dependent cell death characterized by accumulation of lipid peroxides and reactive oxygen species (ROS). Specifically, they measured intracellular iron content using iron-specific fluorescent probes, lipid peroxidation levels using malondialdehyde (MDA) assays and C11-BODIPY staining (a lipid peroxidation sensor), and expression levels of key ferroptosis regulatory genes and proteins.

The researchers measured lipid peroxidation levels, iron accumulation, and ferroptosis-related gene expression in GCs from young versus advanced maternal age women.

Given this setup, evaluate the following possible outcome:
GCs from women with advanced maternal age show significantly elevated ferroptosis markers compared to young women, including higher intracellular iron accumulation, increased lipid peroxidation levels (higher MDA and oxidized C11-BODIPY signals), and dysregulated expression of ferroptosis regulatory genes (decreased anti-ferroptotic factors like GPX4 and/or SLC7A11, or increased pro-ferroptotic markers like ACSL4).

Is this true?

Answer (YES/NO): YES